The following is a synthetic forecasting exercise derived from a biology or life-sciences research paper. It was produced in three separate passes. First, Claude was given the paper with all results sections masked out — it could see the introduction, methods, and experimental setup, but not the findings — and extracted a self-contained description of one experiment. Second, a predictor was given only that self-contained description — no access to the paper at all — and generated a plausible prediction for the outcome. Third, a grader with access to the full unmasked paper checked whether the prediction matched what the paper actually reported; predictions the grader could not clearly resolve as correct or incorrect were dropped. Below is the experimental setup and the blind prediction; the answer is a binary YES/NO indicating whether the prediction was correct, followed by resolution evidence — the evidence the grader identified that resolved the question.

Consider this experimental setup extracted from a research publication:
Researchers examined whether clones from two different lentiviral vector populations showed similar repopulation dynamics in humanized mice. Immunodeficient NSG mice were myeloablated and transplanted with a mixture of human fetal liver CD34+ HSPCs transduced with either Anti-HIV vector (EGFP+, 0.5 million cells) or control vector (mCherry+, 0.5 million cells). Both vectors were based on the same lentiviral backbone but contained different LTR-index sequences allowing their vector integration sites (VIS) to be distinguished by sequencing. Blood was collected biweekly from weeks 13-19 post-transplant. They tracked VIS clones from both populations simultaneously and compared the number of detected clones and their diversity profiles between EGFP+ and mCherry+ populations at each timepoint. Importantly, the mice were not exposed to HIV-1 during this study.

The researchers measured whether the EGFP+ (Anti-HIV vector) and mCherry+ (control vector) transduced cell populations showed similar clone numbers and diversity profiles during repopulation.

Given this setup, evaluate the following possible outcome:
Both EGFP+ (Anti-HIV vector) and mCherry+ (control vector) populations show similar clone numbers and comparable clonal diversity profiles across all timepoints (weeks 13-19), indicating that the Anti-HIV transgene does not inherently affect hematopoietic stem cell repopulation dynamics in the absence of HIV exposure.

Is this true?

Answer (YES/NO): NO